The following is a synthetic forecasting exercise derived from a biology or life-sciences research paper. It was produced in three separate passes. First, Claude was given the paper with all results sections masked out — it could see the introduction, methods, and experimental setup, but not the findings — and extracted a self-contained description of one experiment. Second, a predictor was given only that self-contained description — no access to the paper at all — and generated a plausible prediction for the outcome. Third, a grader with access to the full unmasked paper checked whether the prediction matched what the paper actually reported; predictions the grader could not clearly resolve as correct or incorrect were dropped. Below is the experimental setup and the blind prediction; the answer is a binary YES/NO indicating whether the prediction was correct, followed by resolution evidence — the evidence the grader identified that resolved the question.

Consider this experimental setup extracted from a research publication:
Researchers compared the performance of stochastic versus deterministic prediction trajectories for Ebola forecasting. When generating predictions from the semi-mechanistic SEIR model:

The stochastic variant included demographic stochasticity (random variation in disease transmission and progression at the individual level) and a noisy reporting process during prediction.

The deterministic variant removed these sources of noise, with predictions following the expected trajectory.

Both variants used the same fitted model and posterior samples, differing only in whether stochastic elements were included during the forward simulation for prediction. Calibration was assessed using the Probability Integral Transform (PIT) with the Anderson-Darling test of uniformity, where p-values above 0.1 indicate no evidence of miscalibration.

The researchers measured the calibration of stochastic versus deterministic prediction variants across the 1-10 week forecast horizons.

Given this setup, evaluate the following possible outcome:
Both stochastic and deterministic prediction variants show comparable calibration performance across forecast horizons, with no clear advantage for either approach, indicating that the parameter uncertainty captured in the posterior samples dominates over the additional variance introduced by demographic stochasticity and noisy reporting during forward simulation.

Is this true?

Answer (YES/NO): NO